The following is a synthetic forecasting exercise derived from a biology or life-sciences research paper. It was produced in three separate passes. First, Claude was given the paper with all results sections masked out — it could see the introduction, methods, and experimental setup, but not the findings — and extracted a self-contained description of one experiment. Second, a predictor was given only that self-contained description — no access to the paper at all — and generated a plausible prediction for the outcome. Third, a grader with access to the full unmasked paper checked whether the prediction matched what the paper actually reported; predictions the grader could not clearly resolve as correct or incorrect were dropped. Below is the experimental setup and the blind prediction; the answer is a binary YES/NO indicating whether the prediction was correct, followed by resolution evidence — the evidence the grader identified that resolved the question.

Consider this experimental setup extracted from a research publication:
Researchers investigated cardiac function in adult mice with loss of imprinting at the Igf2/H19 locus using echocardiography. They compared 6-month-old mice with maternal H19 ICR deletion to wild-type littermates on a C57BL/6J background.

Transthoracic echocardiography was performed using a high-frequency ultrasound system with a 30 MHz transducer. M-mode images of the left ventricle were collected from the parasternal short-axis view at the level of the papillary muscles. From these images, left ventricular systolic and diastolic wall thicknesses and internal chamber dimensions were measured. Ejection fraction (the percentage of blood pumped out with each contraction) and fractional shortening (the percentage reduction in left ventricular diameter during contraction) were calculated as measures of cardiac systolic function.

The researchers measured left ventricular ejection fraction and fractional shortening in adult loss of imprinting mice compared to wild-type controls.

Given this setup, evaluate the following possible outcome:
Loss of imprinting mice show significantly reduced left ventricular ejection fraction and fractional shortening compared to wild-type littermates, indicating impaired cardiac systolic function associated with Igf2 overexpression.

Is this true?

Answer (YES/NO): NO